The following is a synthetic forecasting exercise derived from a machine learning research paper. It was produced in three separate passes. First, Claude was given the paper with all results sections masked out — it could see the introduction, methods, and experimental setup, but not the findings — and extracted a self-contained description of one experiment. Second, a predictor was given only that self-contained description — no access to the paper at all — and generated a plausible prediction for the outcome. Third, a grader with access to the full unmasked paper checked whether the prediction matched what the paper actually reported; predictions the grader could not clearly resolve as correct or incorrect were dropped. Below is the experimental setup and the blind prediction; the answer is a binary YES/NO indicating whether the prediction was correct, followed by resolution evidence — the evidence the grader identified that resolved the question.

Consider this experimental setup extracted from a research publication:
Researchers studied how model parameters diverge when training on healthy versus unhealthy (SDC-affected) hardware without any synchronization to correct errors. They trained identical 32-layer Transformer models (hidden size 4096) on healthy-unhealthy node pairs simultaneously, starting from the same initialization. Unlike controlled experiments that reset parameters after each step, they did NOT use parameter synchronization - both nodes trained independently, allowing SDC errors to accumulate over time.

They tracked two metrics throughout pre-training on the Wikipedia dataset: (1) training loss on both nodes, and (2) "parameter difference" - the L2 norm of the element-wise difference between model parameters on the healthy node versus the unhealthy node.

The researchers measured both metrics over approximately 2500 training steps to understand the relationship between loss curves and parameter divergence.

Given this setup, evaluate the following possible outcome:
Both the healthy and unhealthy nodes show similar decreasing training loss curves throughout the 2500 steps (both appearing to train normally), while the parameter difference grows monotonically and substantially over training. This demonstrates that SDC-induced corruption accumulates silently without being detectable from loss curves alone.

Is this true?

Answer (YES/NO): YES